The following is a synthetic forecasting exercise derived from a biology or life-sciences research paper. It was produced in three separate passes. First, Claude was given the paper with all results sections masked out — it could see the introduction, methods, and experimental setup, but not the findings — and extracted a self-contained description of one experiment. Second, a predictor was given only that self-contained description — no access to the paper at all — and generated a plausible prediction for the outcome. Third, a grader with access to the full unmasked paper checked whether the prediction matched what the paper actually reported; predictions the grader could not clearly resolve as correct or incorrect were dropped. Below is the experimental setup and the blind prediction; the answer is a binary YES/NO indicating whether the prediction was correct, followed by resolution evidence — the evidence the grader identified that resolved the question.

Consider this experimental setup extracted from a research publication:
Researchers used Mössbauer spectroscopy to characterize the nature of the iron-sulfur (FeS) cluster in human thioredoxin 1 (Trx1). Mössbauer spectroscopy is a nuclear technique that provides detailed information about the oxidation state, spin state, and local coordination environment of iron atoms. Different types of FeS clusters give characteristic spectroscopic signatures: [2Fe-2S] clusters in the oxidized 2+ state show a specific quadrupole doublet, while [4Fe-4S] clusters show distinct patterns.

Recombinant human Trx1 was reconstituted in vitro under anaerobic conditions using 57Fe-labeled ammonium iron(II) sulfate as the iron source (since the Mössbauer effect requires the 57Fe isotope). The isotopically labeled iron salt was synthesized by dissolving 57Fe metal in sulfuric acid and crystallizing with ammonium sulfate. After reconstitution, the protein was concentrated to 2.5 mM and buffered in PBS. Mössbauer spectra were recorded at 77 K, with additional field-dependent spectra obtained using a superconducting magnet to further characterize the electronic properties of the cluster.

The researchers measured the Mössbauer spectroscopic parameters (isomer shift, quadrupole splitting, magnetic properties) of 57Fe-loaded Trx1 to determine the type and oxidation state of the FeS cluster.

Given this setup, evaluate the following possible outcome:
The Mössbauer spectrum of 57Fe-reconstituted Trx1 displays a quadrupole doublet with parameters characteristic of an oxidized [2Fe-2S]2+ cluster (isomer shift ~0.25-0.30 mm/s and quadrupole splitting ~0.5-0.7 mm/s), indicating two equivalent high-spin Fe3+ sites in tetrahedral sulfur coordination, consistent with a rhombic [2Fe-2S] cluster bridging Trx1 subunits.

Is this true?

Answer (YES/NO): NO